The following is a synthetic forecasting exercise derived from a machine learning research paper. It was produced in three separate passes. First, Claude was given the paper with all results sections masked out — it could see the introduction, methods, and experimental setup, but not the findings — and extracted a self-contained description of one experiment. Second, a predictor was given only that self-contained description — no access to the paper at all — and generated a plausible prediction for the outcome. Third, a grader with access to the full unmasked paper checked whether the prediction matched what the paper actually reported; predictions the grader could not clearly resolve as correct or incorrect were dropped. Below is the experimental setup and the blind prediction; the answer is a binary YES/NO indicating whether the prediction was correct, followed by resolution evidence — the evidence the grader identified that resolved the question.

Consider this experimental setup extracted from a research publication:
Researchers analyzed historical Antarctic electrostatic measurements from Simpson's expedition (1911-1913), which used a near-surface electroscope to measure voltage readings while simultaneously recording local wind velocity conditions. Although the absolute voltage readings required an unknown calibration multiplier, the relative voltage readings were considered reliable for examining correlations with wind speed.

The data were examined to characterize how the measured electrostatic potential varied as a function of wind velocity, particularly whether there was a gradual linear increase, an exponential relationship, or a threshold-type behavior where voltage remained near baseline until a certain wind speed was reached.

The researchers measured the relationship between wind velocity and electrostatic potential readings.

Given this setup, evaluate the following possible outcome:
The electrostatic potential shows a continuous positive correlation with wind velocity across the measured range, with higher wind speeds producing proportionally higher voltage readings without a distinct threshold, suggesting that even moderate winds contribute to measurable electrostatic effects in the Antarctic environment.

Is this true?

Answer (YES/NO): NO